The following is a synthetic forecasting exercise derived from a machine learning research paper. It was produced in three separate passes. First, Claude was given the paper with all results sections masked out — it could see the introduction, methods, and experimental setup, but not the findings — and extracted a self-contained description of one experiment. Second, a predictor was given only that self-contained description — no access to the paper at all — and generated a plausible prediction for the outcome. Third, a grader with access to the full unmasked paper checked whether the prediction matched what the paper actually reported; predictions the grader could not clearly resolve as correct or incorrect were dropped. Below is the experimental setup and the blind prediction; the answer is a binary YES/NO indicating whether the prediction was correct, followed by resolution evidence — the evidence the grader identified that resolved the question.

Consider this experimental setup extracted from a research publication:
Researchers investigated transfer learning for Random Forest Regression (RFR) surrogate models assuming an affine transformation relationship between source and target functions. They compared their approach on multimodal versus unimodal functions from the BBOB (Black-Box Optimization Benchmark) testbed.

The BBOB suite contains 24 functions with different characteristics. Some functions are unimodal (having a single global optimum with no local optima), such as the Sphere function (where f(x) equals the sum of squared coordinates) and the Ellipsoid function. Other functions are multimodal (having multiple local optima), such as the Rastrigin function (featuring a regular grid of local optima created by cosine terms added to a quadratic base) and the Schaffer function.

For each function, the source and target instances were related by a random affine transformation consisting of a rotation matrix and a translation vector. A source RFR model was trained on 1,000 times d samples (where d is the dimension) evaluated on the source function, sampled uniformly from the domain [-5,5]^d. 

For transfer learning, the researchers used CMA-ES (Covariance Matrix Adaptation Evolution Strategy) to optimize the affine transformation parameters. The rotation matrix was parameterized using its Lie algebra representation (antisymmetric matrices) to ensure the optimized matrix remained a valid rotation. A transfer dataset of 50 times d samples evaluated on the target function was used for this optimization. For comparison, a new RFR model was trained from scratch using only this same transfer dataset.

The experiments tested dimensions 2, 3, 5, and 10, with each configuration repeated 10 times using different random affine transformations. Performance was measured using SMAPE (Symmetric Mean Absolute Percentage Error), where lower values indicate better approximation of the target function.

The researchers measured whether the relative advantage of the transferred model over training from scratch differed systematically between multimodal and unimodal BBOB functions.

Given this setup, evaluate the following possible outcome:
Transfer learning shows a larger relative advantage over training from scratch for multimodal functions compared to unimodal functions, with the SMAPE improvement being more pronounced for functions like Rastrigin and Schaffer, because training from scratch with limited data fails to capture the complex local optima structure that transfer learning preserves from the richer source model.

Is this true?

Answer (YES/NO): NO